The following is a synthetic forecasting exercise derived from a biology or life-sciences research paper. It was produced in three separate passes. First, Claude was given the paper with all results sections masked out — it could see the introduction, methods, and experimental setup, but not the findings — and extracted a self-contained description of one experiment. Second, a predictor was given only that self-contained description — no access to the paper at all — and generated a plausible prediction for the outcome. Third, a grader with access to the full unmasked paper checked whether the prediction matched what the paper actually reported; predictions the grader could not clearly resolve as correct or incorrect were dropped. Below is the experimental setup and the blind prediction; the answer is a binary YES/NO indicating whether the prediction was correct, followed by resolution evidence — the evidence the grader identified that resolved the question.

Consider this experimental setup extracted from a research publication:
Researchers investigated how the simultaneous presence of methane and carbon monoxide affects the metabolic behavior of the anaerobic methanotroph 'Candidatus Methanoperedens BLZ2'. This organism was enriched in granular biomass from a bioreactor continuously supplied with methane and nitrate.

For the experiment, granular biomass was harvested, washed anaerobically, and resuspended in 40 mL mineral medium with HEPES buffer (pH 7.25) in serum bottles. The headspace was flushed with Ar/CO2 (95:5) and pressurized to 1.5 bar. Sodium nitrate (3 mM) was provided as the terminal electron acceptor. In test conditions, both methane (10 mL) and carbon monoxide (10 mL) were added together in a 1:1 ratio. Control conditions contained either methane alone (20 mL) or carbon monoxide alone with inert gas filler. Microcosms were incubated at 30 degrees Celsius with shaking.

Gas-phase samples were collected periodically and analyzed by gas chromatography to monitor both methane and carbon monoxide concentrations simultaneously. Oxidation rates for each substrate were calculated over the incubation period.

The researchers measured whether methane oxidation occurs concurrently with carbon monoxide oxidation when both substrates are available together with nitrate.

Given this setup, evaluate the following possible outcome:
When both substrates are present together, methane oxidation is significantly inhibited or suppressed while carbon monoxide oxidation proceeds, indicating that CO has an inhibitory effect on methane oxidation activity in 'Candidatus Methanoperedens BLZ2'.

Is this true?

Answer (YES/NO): YES